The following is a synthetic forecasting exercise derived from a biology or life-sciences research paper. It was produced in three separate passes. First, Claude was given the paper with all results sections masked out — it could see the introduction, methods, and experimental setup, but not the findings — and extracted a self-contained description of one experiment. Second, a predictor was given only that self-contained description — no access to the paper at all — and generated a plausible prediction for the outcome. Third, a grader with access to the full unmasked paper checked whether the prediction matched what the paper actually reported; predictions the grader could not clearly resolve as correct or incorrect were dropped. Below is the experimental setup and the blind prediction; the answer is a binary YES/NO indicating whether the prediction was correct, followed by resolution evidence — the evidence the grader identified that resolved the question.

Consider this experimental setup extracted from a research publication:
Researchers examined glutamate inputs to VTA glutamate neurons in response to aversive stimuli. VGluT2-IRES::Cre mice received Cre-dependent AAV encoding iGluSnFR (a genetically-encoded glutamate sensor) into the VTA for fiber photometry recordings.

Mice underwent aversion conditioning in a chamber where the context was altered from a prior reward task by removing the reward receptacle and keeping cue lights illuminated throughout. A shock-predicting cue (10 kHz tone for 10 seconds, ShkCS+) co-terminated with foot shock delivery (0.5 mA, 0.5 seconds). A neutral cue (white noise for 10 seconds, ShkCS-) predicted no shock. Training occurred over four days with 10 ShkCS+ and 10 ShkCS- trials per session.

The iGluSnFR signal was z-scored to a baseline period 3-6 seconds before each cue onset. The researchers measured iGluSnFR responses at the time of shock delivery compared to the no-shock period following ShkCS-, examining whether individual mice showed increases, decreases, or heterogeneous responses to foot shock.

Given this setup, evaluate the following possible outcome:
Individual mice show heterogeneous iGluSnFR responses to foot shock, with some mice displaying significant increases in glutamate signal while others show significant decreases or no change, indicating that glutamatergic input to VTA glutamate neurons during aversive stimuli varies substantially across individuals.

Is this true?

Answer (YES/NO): NO